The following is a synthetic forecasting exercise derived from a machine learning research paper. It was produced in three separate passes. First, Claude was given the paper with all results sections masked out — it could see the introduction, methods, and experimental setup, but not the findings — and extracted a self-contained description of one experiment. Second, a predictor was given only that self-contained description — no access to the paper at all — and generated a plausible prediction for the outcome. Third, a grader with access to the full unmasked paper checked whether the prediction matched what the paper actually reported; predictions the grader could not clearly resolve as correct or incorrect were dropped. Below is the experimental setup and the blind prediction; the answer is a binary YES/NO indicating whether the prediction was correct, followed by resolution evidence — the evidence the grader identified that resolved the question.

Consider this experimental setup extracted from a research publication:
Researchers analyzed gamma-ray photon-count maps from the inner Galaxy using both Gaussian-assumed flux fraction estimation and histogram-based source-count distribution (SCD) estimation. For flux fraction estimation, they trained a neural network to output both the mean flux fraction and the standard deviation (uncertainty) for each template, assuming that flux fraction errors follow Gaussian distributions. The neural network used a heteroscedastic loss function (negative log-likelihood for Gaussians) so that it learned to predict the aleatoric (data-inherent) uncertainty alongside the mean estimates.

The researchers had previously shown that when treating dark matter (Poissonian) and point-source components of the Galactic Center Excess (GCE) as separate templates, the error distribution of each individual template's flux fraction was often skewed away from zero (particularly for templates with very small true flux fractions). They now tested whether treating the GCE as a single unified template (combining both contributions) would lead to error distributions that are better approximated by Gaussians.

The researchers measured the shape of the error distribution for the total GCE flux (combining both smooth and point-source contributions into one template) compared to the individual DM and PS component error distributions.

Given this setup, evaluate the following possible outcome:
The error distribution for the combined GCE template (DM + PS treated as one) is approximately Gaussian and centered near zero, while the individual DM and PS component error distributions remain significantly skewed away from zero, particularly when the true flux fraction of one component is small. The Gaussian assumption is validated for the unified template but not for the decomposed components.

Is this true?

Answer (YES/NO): YES